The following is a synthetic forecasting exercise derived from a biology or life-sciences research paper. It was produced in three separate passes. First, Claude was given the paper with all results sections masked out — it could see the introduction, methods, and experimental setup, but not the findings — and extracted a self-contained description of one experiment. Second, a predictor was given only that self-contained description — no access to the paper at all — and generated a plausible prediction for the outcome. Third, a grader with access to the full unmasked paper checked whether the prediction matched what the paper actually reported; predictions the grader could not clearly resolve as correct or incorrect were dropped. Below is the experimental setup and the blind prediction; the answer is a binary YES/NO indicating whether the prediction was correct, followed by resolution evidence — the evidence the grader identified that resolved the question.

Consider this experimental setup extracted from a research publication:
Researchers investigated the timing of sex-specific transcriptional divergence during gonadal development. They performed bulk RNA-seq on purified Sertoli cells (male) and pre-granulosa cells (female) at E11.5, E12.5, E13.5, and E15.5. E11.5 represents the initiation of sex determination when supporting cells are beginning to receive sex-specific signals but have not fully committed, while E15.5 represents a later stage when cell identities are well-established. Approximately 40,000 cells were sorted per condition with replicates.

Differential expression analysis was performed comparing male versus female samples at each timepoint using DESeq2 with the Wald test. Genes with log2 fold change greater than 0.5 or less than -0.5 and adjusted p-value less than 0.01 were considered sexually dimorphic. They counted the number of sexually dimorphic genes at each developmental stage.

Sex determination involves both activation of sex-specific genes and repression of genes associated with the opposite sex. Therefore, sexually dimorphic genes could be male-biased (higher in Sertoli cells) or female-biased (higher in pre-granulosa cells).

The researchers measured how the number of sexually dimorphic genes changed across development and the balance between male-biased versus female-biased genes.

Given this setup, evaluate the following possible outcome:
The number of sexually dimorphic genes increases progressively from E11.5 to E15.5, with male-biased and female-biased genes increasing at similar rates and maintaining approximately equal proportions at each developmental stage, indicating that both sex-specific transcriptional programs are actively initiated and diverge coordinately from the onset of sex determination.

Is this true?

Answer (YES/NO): NO